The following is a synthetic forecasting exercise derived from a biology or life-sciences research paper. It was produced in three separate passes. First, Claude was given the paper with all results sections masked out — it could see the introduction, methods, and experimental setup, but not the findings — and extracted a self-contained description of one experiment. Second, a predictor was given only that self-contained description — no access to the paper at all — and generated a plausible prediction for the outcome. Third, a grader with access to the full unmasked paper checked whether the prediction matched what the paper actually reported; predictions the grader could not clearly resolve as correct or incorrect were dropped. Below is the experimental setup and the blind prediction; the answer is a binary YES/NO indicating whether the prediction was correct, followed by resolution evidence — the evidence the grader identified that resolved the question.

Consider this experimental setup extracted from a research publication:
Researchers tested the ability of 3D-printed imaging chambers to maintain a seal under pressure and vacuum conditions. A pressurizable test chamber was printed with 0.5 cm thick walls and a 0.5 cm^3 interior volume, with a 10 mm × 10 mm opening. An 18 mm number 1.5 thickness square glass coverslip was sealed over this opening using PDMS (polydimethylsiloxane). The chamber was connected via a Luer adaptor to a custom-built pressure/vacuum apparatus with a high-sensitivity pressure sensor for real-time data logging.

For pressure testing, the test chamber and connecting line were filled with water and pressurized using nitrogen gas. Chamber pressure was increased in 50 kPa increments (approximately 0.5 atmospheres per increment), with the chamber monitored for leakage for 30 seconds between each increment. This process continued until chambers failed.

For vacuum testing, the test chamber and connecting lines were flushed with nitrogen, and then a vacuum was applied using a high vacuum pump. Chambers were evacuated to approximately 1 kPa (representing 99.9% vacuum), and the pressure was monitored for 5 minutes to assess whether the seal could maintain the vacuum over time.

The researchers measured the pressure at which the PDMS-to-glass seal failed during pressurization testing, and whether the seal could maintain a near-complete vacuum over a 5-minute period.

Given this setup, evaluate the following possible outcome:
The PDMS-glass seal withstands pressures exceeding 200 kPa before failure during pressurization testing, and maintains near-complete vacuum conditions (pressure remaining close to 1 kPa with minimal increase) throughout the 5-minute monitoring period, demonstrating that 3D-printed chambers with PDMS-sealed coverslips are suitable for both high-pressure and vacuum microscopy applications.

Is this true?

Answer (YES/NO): NO